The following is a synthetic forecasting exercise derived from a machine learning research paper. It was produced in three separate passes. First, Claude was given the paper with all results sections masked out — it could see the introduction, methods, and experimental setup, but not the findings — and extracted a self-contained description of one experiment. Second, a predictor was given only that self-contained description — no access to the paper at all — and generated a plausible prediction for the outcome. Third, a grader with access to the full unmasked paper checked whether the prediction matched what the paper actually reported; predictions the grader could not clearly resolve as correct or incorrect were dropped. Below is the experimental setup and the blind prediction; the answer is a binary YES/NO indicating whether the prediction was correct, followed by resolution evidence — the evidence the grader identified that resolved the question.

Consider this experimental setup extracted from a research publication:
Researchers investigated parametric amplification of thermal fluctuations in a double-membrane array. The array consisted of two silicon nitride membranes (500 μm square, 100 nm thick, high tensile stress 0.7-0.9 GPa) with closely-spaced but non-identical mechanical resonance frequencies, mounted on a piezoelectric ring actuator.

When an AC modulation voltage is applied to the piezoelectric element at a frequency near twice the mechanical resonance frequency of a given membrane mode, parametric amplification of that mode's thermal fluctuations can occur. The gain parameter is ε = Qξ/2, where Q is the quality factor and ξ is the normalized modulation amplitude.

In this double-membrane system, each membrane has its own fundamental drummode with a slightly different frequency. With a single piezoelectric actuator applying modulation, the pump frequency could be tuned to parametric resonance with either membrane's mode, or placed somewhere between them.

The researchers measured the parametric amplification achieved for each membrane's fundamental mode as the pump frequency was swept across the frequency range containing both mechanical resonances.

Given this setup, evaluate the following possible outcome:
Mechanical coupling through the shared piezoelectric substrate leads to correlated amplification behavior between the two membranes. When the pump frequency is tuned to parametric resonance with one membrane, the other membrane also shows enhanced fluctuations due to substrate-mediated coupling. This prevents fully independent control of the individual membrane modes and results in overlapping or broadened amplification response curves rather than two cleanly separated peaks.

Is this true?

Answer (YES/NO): NO